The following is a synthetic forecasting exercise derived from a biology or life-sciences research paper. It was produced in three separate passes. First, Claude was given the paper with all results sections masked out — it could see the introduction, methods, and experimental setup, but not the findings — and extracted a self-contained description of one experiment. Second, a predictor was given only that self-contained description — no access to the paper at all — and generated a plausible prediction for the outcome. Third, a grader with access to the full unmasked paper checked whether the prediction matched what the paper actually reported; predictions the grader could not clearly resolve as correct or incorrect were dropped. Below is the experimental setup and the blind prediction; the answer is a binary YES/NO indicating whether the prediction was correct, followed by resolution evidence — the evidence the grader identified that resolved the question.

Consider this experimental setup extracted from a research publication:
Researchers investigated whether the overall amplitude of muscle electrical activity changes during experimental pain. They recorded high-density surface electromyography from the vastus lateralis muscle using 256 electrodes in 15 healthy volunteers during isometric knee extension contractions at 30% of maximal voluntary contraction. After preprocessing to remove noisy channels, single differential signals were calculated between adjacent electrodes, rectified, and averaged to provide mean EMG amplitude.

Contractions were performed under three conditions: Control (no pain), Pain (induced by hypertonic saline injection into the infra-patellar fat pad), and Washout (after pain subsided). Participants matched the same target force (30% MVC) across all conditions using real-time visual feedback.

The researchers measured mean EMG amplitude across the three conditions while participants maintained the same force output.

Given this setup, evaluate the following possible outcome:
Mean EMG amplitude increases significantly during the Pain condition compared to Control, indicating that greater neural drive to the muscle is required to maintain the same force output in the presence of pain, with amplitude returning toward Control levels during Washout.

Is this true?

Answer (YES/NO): NO